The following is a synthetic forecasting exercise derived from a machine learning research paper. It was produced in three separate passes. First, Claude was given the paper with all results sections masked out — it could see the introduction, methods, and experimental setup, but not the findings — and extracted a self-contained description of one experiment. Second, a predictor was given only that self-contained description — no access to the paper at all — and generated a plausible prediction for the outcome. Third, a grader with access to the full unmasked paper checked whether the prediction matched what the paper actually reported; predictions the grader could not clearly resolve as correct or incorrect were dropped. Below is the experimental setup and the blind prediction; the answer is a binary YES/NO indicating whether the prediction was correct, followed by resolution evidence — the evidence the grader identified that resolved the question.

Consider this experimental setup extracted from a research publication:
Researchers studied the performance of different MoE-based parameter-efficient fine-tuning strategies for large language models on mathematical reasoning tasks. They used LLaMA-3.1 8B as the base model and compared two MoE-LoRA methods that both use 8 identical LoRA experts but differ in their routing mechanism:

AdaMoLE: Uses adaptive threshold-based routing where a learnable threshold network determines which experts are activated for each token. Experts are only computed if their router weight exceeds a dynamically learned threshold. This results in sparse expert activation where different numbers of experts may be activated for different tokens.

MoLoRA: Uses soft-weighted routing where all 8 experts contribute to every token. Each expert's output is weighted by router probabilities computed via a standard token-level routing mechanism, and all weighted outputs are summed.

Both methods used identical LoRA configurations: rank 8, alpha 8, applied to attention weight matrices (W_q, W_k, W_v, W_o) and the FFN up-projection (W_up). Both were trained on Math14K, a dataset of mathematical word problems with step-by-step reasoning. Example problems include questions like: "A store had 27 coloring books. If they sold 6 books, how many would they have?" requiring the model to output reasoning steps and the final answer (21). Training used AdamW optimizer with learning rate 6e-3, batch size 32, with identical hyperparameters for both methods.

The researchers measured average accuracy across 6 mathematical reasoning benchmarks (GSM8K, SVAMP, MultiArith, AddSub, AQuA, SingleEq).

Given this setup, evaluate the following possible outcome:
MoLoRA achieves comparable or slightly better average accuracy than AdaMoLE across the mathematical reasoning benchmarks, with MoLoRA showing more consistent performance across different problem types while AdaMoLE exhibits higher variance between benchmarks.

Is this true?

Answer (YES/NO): NO